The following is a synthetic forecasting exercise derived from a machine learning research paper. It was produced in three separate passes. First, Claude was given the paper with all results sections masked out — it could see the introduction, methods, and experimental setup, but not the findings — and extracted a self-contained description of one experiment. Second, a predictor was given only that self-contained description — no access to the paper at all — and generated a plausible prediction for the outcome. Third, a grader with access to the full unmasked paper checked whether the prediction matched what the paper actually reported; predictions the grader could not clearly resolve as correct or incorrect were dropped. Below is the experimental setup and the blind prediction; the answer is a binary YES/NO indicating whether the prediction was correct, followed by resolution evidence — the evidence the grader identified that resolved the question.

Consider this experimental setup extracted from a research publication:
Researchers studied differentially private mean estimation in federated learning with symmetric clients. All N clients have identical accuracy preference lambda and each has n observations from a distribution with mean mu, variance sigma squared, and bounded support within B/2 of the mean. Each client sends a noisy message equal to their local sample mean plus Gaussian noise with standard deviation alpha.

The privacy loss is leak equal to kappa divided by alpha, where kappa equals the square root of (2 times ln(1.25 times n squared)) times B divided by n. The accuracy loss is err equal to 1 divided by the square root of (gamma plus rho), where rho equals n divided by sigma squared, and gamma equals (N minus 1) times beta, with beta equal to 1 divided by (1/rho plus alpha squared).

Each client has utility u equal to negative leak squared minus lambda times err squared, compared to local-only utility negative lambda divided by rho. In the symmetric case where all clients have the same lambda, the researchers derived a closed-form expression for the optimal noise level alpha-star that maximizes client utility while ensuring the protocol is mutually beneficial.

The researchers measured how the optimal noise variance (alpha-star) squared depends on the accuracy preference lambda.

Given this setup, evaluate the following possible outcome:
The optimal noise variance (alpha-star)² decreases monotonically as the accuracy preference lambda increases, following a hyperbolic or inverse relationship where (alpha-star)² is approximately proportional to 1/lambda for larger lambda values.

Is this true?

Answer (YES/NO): NO